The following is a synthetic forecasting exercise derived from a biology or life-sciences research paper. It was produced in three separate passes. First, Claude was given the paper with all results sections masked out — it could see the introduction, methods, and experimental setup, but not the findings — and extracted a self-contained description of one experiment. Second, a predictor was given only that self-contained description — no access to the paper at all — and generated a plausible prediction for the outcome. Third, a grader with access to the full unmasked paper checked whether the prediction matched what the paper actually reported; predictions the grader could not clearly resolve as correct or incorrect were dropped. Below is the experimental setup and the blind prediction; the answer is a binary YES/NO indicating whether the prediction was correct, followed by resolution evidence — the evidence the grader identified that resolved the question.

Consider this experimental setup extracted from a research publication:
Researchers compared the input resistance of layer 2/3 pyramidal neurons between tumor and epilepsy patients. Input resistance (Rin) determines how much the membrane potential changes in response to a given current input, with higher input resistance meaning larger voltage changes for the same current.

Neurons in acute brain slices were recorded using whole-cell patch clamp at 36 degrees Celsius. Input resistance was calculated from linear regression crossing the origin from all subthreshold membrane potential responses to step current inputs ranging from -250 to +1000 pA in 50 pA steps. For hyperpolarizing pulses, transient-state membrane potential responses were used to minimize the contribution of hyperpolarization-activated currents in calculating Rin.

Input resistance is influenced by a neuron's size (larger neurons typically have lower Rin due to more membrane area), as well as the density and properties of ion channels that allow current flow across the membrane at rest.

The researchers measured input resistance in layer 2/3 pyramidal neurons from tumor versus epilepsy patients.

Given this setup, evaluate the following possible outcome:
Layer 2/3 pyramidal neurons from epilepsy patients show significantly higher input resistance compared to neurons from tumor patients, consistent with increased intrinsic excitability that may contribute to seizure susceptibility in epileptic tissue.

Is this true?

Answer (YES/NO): NO